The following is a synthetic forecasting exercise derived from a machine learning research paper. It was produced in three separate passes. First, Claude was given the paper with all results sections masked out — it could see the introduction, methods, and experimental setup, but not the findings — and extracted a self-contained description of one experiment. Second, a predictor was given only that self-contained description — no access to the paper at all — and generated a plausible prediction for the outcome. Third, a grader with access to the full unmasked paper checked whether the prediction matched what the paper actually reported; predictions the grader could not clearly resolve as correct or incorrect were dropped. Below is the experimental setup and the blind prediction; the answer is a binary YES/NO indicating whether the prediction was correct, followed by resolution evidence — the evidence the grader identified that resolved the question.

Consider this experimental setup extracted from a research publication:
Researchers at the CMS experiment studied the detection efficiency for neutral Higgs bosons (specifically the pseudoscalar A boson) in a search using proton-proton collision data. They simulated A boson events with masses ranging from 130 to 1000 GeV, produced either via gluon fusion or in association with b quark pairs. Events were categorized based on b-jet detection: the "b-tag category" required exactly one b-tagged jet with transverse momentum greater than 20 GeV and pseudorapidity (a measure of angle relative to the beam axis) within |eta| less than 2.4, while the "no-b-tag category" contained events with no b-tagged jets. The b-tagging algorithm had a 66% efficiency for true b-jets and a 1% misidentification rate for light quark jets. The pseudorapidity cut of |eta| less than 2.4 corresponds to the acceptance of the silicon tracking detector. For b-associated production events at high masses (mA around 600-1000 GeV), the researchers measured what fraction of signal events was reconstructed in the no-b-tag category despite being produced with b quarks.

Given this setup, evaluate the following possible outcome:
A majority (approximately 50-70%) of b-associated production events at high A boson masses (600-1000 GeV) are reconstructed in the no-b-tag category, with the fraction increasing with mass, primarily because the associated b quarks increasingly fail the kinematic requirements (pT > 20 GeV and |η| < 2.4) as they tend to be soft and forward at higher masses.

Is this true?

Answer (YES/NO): NO